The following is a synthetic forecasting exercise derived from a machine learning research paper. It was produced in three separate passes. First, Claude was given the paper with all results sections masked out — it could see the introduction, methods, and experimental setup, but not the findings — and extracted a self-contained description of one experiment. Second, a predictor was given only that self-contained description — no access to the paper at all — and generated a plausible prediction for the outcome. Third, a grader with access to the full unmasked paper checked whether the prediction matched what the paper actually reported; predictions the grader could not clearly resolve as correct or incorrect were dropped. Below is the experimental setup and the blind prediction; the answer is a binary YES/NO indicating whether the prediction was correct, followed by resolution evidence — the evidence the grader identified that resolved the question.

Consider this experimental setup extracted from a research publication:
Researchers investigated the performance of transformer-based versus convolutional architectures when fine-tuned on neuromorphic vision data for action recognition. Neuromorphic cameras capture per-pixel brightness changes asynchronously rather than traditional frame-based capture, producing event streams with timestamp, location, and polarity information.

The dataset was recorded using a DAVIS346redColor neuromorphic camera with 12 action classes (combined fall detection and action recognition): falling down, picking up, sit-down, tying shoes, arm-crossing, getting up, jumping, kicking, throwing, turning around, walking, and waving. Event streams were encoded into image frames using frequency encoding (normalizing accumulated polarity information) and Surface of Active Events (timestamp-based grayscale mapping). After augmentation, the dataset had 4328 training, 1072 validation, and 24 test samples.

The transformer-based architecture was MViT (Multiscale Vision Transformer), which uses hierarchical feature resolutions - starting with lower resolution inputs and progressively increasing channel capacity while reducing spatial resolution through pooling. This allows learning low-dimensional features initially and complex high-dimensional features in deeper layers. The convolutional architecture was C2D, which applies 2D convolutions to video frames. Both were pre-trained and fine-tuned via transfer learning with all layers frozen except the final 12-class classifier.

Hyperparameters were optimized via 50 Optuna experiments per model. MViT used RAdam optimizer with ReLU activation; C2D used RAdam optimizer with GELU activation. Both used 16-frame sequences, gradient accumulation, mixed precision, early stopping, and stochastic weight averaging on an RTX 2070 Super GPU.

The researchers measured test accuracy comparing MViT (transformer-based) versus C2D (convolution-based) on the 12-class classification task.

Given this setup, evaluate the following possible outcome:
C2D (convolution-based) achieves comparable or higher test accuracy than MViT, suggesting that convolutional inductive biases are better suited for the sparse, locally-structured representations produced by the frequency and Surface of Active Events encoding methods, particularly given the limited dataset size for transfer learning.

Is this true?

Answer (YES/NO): NO